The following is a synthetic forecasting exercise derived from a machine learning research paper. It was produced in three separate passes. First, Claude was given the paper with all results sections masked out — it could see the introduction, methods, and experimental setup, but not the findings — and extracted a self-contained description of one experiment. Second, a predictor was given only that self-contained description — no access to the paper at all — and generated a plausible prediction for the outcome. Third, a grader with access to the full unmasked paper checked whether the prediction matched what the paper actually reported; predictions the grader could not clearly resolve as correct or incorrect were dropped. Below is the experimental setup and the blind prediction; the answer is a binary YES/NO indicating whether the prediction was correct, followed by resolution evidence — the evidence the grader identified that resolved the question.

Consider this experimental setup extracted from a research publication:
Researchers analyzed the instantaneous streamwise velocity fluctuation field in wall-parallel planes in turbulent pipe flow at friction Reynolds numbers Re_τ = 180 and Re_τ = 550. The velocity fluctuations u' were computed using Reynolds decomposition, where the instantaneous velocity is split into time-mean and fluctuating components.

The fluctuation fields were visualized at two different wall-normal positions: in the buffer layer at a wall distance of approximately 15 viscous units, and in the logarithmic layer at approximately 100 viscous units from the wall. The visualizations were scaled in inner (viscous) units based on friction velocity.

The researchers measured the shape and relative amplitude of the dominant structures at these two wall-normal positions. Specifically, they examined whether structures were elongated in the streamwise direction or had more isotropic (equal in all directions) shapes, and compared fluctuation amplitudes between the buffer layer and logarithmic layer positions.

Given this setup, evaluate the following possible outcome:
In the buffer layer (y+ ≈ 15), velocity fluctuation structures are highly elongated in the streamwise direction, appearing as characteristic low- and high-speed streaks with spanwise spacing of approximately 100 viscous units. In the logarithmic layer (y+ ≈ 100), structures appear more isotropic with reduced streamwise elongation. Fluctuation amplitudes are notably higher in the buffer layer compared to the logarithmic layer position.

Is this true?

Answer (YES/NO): NO